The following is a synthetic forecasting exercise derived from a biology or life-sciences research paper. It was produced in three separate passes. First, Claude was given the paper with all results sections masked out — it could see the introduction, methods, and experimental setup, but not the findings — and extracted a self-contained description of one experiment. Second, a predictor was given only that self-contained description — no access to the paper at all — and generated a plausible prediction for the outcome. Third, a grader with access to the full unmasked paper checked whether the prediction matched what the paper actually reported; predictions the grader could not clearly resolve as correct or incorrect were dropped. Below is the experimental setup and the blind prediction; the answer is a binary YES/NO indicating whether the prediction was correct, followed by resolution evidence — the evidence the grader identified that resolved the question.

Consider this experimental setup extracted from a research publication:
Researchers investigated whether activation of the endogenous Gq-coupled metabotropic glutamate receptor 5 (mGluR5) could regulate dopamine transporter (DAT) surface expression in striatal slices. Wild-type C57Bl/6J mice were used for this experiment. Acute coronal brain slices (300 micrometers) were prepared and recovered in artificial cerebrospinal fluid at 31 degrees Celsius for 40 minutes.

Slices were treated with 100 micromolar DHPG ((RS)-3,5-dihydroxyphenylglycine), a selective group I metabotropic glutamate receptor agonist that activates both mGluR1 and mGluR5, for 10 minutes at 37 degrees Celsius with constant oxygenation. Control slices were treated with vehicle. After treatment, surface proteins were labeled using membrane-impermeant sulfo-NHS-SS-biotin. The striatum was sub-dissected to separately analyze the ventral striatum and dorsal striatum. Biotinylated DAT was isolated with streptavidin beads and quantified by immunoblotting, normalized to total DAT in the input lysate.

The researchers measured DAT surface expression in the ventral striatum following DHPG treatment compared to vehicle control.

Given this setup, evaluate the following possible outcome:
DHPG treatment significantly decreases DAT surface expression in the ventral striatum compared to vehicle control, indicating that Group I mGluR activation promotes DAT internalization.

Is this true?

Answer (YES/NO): NO